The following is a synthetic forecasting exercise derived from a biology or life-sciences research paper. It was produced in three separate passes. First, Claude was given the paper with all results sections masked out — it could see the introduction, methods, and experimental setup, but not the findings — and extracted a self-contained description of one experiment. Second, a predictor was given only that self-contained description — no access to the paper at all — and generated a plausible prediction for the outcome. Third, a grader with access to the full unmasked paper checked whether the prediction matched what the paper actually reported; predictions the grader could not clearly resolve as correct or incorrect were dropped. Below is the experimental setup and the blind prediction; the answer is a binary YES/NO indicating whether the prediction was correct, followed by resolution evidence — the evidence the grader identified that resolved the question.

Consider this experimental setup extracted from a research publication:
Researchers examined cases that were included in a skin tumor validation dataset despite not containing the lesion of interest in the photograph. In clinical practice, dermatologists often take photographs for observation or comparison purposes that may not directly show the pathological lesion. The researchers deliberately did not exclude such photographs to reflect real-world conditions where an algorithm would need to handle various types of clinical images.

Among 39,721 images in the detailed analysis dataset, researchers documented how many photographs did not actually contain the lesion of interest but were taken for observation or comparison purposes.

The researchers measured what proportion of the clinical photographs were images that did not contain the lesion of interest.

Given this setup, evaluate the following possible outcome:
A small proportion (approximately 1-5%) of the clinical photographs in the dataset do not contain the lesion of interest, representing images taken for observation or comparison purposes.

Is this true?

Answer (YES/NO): NO